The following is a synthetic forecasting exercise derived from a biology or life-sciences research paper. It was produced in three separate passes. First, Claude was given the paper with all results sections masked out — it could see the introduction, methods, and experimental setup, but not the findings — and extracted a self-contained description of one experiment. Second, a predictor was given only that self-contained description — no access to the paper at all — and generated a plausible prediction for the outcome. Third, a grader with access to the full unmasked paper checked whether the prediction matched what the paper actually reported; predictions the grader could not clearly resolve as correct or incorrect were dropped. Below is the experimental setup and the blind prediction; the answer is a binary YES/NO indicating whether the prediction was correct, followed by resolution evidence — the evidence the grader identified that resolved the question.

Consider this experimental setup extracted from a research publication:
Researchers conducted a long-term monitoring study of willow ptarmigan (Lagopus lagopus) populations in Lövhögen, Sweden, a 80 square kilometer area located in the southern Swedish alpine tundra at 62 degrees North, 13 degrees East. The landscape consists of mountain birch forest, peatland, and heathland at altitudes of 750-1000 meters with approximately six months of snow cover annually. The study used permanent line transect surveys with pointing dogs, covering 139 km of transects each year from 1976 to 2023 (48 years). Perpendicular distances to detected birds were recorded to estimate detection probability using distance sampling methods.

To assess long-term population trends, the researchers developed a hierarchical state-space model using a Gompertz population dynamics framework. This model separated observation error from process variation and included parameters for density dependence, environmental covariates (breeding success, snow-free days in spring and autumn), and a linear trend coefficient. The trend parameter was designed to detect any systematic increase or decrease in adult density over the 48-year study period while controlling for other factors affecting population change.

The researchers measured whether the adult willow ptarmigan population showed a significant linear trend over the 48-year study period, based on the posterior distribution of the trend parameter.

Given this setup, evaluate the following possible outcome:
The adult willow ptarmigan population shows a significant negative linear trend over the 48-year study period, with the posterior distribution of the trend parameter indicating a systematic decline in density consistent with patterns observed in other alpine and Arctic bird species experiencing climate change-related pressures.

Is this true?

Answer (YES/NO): NO